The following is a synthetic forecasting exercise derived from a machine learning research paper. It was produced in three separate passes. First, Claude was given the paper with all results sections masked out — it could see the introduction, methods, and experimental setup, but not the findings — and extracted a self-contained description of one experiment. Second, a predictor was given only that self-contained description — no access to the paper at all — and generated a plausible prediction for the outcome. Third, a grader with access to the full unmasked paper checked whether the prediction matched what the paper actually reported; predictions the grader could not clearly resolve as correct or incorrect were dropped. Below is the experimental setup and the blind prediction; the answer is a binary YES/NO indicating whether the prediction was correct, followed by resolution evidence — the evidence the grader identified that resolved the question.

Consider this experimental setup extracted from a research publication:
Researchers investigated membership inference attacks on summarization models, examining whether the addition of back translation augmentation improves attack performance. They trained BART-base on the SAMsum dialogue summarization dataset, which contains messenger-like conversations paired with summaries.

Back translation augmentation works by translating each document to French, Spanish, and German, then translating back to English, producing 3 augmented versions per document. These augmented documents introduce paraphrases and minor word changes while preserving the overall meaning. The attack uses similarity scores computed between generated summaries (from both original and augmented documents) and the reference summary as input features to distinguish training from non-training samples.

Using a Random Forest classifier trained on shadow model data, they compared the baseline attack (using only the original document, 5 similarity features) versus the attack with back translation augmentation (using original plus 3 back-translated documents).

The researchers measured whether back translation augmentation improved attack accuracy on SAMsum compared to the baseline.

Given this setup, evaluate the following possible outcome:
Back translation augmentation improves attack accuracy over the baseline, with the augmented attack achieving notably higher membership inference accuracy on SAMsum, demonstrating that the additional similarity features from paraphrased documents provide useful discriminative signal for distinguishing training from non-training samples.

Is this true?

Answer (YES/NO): NO